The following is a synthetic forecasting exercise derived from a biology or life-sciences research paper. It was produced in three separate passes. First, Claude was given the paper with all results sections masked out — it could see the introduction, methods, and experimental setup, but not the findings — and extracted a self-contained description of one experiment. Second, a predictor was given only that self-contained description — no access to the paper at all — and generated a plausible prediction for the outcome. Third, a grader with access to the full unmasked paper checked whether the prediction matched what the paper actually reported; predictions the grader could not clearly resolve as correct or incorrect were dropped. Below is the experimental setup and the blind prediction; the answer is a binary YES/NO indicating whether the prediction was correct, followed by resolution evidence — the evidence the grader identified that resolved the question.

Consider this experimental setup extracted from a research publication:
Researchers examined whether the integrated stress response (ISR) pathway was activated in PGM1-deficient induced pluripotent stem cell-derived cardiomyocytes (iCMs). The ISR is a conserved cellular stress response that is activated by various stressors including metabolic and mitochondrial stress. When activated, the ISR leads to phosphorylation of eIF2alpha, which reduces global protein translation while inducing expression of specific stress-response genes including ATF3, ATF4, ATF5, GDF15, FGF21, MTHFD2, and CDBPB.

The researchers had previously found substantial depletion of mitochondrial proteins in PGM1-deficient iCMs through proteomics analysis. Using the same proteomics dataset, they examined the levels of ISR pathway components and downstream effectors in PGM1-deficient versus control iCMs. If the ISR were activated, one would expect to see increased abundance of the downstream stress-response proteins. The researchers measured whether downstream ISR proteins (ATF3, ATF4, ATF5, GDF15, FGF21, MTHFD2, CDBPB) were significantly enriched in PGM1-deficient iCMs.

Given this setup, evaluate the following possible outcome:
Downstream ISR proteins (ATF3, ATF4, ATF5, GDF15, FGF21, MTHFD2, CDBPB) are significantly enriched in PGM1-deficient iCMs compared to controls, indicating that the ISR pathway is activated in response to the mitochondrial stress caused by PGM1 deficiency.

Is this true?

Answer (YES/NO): NO